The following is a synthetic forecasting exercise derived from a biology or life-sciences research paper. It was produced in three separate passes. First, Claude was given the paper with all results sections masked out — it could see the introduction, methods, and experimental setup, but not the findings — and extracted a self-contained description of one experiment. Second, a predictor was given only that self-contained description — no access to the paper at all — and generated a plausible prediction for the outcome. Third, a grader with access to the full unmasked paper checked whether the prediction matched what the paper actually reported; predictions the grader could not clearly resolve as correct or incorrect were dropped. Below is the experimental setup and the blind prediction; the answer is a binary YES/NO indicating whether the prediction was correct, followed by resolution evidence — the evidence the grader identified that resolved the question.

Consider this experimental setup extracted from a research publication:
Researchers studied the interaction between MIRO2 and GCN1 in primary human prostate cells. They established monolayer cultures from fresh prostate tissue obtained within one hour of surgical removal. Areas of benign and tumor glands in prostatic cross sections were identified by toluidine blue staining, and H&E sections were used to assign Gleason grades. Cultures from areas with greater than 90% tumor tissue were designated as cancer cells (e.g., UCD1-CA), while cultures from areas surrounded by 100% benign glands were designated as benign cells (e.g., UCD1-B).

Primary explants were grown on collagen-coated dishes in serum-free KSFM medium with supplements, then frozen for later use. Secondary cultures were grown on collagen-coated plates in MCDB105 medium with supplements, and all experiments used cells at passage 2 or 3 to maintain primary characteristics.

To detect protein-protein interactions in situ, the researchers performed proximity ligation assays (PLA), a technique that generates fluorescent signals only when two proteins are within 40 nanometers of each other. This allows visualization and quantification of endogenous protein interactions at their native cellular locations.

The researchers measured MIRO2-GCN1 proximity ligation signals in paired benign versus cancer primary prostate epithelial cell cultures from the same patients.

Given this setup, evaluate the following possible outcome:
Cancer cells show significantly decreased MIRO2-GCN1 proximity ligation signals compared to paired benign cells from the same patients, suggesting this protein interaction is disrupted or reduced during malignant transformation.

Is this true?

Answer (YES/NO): NO